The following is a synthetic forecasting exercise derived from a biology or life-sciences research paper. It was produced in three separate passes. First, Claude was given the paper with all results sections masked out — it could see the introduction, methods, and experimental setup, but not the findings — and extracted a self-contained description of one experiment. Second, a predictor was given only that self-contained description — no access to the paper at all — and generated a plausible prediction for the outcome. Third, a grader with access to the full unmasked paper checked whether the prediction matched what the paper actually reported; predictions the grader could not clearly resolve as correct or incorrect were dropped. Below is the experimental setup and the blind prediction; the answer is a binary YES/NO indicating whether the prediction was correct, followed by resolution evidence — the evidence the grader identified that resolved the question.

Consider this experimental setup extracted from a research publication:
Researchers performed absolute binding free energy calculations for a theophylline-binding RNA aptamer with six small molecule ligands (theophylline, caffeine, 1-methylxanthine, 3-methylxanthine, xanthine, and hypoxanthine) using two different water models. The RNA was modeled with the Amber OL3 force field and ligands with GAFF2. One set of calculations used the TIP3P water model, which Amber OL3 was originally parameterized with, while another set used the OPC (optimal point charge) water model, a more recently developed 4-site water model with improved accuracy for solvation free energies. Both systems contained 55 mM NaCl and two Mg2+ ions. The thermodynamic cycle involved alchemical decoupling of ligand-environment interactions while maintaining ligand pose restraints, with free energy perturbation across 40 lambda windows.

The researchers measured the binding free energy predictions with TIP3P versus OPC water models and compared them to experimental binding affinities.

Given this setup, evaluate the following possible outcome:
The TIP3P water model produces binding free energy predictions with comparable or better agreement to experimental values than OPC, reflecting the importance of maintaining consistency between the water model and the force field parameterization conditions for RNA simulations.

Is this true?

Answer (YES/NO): YES